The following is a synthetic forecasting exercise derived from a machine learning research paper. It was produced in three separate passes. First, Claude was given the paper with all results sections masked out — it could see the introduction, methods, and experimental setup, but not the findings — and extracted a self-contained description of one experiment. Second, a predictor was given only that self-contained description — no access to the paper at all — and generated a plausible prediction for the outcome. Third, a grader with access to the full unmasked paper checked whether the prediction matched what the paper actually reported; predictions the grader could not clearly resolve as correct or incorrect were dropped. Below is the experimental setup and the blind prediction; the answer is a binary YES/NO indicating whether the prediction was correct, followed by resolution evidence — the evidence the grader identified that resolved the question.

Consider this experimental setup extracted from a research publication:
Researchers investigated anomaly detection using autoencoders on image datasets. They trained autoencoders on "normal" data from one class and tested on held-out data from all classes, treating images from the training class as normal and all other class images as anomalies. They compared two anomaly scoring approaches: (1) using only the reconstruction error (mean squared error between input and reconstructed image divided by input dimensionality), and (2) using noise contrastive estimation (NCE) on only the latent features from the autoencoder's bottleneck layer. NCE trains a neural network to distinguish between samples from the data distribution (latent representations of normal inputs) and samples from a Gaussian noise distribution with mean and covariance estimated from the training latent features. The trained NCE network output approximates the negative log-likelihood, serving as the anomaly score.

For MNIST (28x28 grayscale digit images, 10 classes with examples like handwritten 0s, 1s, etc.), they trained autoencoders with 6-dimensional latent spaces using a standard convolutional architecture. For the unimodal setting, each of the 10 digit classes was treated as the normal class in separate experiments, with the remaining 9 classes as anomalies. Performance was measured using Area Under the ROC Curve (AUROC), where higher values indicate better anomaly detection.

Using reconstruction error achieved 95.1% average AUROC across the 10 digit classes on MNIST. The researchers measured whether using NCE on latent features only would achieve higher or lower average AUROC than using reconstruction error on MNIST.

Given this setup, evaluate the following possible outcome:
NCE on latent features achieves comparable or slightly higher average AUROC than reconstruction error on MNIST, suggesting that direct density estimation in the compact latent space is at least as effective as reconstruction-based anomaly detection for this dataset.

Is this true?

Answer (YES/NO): NO